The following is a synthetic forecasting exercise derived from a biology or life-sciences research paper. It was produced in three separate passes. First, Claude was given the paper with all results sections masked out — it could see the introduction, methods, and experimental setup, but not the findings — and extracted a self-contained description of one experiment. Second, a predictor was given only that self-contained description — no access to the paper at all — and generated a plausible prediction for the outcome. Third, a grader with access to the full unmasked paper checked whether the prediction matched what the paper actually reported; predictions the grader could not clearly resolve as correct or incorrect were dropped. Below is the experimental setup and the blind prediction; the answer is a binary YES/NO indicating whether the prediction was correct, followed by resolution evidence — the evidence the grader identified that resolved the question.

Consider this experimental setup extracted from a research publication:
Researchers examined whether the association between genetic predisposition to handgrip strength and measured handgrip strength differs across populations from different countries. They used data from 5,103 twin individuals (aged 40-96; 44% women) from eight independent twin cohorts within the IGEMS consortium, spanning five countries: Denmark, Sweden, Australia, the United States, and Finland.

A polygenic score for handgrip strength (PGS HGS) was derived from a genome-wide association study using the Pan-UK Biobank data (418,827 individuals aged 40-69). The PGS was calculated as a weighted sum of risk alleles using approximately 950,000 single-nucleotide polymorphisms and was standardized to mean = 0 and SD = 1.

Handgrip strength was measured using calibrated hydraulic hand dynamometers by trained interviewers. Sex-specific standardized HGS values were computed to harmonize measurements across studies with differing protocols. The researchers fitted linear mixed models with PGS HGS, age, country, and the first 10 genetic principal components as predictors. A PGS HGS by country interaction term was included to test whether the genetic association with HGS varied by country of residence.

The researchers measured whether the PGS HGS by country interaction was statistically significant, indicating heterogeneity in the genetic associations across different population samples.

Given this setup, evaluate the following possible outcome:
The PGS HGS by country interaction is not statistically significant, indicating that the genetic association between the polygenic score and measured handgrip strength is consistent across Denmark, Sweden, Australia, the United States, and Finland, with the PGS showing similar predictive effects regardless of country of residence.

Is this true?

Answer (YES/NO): NO